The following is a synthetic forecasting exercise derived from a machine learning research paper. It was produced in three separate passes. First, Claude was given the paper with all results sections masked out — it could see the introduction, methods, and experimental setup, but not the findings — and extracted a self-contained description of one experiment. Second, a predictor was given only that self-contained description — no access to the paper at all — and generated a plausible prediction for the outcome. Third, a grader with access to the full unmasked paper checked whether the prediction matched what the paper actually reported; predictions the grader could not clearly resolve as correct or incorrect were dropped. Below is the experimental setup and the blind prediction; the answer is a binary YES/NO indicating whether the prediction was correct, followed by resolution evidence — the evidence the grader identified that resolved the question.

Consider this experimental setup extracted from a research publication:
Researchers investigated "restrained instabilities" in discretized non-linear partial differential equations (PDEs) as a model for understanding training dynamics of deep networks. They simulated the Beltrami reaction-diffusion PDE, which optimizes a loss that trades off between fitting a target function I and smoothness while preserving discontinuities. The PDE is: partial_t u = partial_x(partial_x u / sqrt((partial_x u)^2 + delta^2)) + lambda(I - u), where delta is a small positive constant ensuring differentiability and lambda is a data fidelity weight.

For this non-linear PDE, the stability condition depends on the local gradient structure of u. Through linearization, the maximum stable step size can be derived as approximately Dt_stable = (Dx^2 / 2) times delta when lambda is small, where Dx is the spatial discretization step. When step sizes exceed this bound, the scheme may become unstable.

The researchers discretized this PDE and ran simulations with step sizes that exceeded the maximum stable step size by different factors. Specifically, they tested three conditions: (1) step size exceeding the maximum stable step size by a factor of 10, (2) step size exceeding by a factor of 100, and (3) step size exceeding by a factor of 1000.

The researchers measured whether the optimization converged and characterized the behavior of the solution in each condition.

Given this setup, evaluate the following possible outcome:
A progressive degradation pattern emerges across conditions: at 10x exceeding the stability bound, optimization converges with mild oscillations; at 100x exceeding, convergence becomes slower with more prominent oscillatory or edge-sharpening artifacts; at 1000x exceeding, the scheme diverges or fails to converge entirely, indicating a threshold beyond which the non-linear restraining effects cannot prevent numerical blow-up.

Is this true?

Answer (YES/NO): YES